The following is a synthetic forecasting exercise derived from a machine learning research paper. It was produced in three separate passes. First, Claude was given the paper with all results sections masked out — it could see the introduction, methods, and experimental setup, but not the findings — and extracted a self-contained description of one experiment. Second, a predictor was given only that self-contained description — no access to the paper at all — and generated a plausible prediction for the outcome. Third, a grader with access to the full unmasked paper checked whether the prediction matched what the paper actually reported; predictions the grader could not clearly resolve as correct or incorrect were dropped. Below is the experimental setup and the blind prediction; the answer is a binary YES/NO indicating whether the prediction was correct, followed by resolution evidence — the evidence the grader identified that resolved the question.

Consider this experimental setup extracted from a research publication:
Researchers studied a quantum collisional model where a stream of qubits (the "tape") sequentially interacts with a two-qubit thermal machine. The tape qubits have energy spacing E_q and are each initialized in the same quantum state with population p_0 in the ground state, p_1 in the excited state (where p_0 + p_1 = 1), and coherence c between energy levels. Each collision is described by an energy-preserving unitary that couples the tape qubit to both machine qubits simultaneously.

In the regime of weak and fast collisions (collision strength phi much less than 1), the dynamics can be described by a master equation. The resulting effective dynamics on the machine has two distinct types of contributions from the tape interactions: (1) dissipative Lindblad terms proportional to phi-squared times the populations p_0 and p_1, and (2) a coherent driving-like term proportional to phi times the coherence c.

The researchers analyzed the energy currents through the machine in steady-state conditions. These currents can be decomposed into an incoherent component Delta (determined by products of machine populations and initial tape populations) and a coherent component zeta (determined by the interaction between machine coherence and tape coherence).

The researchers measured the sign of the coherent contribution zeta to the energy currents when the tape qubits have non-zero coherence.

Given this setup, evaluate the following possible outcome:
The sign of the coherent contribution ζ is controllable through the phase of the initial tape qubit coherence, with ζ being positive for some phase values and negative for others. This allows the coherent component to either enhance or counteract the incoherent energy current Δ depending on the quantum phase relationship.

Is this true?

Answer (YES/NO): NO